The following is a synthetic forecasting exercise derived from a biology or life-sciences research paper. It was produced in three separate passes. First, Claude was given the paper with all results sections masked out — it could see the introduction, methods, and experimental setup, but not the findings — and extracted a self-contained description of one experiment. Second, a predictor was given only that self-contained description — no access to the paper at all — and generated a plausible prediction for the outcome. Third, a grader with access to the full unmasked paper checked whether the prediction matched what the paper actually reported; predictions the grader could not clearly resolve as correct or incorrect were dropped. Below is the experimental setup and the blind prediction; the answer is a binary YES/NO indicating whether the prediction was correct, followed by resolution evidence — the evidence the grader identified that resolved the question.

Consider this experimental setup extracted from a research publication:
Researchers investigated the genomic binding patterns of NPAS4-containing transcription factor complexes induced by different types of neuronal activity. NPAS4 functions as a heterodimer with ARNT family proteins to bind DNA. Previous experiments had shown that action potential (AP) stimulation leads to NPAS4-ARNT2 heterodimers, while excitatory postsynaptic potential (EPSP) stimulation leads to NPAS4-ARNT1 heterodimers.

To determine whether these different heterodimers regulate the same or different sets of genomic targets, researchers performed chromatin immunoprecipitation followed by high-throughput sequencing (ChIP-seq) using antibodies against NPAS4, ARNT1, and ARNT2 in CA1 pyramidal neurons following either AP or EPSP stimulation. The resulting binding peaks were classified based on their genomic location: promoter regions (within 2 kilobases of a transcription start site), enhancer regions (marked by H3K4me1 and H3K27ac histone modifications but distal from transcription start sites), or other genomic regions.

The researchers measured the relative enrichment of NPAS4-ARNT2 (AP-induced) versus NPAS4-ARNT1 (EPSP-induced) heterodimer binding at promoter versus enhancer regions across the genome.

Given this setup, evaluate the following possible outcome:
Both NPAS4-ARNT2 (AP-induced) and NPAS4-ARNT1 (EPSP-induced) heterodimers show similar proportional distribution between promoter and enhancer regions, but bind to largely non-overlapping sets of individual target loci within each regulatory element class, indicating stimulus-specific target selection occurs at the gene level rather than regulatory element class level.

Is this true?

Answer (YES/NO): NO